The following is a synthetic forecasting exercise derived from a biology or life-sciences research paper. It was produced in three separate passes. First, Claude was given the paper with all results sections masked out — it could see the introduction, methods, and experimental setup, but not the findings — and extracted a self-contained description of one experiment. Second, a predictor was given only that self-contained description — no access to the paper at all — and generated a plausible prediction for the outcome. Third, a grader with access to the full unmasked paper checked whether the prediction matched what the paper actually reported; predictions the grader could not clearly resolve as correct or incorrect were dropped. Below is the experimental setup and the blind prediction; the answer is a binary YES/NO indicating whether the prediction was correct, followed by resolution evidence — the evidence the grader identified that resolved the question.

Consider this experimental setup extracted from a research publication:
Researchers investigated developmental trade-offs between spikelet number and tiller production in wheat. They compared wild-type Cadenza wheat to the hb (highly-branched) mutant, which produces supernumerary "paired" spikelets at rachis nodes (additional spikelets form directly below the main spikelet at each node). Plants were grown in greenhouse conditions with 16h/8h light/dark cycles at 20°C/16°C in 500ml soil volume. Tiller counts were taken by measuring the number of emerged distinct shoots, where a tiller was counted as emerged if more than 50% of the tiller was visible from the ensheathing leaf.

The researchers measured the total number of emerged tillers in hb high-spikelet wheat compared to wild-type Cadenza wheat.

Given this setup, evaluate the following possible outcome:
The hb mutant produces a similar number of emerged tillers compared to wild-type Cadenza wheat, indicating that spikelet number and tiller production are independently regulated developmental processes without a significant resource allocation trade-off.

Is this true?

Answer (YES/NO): NO